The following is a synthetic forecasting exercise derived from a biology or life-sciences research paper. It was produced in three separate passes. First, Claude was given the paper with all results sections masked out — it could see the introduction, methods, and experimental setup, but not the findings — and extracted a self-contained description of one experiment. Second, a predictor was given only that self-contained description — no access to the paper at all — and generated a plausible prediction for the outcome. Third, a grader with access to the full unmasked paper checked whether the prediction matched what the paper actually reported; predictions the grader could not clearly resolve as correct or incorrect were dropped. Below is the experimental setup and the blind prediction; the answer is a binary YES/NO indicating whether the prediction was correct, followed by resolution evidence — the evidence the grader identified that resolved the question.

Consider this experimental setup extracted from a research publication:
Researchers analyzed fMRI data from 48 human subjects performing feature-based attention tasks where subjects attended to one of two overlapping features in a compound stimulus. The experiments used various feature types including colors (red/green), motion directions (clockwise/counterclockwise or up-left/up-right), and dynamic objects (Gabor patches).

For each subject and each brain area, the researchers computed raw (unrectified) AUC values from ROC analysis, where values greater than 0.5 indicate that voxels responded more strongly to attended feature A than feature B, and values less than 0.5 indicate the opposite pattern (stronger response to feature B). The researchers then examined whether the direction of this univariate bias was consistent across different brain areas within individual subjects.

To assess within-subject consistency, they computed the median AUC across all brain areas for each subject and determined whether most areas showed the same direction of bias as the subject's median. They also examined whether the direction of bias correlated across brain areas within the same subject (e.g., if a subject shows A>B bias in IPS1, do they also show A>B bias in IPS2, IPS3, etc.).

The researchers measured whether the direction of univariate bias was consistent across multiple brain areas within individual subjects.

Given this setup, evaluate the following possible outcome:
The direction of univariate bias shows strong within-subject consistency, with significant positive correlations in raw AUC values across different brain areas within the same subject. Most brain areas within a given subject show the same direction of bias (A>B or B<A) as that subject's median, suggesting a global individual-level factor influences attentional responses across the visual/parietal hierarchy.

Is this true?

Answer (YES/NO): YES